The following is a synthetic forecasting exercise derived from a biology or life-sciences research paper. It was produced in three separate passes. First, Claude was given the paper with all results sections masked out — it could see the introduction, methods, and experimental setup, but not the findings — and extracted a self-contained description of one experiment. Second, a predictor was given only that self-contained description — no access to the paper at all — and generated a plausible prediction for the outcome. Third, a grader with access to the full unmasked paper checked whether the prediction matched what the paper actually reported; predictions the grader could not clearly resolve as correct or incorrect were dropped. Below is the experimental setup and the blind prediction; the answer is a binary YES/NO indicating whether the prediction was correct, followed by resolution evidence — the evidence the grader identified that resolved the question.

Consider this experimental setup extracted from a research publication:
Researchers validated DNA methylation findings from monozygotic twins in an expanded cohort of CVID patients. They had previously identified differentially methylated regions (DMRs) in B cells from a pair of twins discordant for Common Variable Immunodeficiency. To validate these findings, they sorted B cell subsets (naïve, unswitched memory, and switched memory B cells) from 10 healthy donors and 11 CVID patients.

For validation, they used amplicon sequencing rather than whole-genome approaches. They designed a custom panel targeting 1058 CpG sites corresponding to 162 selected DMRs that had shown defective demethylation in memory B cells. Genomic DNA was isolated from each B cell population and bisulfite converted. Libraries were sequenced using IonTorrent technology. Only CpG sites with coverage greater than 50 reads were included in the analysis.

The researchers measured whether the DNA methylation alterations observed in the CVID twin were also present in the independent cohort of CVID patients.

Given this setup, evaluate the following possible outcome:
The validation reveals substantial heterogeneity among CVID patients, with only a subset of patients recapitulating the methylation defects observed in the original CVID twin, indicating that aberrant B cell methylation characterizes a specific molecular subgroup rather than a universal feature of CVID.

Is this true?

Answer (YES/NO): NO